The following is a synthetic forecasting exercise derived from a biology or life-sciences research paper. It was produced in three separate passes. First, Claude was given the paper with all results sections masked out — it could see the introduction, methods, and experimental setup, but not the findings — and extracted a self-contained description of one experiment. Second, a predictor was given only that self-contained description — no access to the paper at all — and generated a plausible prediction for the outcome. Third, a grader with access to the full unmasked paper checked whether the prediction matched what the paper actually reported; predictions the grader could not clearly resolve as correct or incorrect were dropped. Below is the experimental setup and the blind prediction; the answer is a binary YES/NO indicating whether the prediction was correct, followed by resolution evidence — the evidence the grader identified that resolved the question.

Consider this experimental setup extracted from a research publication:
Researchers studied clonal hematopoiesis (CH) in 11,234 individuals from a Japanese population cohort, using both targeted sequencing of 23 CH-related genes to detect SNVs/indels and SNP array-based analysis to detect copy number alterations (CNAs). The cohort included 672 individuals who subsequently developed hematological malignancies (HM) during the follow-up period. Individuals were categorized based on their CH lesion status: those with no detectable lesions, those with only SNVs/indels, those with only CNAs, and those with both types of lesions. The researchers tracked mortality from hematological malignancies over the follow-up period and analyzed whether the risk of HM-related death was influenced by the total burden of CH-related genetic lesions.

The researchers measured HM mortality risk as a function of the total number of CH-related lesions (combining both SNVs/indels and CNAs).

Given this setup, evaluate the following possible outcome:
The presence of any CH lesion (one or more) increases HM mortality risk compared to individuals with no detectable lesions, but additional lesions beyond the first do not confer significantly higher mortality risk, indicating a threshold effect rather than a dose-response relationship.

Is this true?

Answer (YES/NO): NO